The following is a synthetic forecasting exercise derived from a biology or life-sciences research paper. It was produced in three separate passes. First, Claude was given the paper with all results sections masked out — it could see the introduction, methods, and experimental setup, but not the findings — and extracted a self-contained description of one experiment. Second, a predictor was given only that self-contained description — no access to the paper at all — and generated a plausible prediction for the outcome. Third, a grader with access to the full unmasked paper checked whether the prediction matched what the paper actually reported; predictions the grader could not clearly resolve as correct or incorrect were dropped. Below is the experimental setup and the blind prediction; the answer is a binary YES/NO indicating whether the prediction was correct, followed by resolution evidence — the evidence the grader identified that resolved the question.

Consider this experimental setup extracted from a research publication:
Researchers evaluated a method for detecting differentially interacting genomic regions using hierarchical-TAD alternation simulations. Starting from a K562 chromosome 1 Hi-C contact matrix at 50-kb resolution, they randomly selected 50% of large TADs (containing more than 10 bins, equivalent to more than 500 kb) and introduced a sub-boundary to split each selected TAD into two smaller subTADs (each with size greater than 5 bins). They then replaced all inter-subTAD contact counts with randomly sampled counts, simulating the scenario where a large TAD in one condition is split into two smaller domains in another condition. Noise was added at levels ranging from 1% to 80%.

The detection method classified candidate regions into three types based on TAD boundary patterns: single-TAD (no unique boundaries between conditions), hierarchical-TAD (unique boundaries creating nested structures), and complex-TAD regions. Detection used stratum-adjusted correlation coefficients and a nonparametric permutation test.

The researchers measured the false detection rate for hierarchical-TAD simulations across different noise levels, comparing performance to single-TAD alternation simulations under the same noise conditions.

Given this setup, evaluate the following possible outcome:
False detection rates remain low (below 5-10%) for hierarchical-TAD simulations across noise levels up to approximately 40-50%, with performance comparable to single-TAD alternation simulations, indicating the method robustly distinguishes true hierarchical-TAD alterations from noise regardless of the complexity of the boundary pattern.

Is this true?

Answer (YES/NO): YES